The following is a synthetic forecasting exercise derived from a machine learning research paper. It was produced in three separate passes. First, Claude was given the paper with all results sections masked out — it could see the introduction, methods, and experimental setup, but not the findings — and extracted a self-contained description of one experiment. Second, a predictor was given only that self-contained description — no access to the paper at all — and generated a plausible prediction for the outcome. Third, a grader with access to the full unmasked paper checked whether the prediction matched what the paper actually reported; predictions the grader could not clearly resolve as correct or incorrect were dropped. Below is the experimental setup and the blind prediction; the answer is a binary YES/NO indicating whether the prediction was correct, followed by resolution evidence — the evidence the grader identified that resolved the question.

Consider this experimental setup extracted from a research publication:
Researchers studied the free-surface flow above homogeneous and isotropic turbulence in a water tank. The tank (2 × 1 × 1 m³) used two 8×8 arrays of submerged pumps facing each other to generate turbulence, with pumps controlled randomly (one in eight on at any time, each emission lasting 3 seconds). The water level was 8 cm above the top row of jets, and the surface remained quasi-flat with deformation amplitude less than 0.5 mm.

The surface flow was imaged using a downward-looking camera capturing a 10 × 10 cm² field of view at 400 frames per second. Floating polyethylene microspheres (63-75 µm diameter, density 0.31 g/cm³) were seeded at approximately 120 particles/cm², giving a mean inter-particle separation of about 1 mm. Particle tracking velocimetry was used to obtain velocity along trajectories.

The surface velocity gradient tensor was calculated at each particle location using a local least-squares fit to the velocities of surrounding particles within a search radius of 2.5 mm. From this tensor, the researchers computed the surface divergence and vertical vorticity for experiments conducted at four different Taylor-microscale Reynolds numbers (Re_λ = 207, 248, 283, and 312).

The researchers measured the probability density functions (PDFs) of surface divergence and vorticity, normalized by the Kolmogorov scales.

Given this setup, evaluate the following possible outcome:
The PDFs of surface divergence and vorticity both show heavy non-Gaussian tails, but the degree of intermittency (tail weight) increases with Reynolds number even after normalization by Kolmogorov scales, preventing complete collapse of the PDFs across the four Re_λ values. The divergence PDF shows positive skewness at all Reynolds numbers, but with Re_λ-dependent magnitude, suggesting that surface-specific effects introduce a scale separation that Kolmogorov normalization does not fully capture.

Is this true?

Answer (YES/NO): NO